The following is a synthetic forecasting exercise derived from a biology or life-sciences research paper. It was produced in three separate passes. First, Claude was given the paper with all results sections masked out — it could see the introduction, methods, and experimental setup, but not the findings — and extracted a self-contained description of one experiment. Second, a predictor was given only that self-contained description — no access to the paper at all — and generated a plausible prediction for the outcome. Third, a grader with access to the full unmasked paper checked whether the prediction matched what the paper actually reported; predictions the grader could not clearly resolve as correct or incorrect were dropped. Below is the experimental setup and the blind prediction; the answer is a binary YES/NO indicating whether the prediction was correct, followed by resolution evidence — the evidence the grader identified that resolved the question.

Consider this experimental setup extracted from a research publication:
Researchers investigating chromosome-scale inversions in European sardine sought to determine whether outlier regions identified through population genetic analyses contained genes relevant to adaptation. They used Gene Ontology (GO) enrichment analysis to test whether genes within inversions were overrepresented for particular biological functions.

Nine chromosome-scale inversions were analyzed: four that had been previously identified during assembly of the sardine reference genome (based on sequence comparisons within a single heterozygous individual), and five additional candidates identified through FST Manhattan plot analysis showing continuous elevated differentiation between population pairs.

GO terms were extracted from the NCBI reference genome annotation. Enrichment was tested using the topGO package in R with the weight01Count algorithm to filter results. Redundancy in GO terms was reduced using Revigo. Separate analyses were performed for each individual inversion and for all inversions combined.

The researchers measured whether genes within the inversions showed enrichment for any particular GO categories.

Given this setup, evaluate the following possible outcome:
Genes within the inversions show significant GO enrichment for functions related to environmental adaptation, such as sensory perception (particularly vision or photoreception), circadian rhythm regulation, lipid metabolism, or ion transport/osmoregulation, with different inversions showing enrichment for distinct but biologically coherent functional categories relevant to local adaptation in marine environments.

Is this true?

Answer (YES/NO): NO